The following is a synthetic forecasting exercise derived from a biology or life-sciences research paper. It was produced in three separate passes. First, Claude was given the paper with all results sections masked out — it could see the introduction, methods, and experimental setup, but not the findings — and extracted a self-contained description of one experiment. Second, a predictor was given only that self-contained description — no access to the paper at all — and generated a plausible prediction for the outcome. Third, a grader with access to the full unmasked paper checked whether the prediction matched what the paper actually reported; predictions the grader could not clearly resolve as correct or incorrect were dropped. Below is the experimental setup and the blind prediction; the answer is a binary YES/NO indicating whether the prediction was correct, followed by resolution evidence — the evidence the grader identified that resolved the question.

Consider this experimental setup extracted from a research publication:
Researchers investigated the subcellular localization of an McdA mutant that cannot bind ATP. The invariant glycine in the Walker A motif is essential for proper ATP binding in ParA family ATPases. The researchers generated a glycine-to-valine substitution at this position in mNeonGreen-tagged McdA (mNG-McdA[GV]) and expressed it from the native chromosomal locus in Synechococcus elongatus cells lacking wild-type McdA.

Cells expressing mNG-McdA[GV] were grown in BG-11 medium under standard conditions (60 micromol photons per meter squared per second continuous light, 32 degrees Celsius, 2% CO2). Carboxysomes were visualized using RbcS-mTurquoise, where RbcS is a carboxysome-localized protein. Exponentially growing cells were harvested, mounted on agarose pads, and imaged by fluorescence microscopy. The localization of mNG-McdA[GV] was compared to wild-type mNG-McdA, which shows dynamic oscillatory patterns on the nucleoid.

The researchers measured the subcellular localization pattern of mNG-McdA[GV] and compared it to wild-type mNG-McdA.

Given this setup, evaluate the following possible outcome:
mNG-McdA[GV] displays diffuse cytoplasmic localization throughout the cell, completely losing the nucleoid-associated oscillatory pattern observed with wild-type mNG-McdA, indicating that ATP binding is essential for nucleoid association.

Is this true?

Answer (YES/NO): NO